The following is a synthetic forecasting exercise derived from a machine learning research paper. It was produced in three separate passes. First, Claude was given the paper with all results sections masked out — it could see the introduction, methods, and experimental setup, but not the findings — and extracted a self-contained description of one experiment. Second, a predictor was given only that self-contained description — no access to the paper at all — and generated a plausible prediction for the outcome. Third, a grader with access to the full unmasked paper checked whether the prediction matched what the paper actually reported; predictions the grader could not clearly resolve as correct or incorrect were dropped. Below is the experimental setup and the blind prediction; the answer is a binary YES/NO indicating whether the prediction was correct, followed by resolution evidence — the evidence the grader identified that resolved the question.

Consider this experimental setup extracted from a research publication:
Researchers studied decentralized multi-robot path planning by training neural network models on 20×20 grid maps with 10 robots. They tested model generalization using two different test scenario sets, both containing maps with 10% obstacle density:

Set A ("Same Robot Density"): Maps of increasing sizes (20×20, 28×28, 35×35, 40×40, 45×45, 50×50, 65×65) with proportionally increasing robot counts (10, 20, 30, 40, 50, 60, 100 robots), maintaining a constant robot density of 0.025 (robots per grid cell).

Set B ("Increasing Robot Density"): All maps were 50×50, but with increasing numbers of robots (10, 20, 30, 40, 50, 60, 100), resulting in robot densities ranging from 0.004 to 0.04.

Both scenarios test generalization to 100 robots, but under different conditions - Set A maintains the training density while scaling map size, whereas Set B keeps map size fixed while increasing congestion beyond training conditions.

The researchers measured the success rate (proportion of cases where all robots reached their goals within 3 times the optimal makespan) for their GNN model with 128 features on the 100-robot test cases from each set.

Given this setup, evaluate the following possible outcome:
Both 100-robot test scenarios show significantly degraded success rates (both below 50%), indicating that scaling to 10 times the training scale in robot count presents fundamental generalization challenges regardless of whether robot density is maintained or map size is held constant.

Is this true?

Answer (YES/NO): NO